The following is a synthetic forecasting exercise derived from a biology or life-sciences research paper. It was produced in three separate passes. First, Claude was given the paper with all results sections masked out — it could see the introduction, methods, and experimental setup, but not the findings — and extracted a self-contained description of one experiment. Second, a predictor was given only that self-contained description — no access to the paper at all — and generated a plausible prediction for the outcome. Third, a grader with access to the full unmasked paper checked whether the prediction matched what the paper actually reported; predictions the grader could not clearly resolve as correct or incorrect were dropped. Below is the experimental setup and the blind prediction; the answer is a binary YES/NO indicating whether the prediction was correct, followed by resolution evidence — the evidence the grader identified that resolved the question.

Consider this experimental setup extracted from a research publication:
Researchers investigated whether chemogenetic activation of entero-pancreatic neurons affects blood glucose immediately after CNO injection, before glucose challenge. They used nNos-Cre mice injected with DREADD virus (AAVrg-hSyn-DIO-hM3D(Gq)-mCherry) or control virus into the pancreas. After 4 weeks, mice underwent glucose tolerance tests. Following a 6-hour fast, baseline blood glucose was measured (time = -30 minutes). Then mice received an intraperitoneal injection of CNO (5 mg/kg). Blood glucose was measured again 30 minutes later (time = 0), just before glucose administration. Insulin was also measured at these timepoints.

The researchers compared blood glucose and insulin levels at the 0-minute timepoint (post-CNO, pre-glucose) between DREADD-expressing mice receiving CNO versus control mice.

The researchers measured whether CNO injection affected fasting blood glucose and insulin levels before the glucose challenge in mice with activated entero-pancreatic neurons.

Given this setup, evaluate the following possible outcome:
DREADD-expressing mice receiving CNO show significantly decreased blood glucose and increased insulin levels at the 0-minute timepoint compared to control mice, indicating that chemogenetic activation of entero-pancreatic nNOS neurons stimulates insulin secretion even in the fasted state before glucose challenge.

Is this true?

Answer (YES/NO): YES